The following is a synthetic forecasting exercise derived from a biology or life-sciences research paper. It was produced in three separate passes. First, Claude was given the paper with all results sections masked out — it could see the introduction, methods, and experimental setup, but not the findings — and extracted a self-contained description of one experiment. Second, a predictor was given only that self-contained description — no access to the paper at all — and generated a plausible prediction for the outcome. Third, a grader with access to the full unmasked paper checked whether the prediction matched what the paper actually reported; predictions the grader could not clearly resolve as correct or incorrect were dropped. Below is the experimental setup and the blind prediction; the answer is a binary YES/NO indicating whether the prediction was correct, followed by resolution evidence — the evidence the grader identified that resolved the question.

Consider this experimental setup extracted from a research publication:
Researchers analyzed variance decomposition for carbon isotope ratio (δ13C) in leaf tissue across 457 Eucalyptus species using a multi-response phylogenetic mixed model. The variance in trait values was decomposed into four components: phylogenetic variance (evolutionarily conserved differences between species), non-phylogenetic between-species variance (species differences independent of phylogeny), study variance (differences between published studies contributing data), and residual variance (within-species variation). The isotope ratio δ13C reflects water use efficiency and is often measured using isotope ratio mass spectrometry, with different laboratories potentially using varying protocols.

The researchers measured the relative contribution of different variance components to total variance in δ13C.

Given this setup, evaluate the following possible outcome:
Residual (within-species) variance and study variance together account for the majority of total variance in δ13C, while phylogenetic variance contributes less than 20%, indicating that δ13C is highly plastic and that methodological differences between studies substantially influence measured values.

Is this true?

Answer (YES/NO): NO